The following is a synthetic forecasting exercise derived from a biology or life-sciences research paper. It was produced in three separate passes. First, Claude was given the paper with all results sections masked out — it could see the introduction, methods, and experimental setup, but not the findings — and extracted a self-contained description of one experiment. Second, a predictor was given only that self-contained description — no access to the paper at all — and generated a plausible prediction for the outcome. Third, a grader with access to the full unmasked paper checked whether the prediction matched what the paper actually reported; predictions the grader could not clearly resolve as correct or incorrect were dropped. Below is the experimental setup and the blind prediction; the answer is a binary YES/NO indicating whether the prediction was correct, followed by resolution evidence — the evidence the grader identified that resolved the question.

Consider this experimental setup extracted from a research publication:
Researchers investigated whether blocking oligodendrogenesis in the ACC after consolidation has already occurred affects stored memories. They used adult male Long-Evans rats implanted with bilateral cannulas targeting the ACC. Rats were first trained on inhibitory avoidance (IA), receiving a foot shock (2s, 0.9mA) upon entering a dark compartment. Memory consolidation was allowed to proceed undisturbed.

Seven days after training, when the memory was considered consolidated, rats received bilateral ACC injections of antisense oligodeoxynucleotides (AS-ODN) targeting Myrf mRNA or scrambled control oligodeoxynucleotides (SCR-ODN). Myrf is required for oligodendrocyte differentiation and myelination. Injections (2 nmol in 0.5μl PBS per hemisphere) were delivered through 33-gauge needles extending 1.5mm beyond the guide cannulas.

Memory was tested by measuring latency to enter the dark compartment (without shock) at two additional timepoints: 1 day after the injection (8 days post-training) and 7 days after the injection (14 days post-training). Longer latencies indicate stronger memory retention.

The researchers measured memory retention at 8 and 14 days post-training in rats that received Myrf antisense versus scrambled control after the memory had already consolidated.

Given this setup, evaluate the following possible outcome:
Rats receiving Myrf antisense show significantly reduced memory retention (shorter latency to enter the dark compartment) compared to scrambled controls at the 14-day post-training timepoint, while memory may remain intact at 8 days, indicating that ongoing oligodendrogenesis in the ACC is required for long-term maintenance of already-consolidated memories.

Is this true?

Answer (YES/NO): NO